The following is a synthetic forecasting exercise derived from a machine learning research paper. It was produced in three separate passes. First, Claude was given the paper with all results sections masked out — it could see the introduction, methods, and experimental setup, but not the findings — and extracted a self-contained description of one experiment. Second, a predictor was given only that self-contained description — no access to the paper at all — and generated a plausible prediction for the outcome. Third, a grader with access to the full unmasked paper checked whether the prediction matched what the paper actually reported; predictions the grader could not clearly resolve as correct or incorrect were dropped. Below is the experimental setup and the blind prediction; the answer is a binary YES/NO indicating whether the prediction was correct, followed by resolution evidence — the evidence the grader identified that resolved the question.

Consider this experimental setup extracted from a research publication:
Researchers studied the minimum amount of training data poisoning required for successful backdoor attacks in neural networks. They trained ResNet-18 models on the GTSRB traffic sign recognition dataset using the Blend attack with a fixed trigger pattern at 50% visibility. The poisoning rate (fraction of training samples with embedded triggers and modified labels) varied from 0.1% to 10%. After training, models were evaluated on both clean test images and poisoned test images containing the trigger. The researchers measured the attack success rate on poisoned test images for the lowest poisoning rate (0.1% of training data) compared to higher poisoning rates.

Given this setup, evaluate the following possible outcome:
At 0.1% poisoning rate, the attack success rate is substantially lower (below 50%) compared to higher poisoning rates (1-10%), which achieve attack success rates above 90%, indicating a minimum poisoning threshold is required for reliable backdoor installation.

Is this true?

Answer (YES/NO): NO